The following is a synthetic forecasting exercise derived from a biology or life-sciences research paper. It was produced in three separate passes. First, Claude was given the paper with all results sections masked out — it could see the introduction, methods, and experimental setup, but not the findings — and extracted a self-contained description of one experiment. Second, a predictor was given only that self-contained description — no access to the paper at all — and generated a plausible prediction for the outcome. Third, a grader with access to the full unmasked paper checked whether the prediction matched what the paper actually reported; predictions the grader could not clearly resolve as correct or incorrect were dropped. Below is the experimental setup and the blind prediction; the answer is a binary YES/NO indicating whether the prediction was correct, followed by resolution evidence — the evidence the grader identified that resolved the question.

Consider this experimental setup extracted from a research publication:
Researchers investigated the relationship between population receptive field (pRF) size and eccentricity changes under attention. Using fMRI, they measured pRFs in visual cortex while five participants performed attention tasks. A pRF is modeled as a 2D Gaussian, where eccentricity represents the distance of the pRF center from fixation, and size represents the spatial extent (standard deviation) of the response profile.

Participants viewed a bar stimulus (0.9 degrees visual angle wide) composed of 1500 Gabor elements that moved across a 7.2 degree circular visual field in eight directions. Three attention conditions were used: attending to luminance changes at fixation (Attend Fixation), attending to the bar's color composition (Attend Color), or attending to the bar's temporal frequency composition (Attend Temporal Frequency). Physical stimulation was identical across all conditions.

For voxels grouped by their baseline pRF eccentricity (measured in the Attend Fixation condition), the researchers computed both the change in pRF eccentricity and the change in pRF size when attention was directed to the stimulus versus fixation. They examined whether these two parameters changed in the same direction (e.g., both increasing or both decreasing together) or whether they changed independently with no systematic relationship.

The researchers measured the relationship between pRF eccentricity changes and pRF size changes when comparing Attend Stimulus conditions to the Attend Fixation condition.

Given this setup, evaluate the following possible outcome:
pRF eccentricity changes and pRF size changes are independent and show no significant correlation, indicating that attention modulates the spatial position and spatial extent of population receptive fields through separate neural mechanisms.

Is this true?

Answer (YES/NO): NO